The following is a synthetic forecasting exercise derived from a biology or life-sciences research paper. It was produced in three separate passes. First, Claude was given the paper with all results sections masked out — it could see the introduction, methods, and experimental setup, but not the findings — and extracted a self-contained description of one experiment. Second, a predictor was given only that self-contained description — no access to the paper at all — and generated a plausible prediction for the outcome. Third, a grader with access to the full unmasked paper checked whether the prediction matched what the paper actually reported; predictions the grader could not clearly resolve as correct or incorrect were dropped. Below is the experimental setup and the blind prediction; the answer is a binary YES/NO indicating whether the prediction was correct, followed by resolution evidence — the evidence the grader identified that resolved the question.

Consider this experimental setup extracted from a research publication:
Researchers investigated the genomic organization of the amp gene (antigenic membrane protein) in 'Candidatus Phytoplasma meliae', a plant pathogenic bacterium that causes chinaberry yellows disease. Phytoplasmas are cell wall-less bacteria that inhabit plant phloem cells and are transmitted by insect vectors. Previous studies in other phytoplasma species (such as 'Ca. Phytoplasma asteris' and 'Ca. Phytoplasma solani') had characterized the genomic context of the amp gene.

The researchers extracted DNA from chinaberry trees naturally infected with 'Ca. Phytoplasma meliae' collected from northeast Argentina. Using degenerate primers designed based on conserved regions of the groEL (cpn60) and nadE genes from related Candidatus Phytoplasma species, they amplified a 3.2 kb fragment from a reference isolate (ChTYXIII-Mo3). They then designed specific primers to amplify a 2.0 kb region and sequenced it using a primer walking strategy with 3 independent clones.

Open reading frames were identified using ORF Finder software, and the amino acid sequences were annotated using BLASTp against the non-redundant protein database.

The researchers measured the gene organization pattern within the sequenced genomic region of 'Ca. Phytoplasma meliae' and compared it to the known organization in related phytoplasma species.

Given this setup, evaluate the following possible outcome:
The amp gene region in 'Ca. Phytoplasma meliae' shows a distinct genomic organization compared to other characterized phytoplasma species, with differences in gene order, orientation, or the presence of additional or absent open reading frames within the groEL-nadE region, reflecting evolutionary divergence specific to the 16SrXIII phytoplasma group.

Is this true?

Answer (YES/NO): NO